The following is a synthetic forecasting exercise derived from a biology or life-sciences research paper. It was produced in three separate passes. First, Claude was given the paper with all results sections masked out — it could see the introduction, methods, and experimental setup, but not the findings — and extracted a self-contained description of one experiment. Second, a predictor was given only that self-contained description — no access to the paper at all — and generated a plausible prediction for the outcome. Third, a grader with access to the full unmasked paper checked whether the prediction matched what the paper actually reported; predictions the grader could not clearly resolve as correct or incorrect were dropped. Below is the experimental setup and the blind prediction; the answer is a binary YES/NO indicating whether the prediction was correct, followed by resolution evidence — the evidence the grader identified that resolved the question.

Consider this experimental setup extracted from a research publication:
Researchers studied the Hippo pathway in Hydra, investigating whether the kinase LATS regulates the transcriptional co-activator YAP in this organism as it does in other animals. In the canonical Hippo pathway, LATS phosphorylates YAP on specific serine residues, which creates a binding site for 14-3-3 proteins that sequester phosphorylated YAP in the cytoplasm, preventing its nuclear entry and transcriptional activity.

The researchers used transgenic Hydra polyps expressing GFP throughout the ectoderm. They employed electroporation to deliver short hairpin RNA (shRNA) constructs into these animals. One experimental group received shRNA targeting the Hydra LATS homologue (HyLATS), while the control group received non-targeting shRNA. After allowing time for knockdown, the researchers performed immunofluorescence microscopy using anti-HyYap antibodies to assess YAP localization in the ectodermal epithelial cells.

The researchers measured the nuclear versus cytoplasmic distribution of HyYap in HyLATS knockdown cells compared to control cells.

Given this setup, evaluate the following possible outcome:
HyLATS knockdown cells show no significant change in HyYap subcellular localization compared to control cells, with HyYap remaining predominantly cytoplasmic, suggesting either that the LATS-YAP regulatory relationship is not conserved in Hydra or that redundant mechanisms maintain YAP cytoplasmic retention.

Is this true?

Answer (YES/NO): NO